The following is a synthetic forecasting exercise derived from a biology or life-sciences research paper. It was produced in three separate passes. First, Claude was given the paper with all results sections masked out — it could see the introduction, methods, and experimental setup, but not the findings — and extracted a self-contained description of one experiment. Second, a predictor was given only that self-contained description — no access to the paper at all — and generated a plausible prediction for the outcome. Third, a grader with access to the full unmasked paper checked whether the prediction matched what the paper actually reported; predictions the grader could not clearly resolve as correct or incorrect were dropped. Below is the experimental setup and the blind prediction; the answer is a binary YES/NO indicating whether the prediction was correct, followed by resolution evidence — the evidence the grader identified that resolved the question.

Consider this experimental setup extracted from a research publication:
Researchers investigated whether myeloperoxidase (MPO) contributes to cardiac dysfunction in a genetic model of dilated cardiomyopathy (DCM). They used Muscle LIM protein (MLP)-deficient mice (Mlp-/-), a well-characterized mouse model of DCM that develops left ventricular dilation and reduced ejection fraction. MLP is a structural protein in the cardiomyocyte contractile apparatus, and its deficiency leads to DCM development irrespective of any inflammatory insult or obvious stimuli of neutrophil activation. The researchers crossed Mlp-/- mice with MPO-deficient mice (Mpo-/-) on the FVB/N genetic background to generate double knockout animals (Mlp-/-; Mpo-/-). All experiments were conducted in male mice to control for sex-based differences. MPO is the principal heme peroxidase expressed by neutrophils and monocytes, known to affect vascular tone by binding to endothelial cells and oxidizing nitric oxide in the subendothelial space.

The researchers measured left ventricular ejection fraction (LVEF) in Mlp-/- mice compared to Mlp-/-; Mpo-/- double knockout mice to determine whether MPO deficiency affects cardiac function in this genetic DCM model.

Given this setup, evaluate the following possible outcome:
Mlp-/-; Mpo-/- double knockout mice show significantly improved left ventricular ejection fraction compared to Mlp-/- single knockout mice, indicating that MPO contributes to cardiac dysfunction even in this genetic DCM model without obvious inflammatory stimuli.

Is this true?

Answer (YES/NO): YES